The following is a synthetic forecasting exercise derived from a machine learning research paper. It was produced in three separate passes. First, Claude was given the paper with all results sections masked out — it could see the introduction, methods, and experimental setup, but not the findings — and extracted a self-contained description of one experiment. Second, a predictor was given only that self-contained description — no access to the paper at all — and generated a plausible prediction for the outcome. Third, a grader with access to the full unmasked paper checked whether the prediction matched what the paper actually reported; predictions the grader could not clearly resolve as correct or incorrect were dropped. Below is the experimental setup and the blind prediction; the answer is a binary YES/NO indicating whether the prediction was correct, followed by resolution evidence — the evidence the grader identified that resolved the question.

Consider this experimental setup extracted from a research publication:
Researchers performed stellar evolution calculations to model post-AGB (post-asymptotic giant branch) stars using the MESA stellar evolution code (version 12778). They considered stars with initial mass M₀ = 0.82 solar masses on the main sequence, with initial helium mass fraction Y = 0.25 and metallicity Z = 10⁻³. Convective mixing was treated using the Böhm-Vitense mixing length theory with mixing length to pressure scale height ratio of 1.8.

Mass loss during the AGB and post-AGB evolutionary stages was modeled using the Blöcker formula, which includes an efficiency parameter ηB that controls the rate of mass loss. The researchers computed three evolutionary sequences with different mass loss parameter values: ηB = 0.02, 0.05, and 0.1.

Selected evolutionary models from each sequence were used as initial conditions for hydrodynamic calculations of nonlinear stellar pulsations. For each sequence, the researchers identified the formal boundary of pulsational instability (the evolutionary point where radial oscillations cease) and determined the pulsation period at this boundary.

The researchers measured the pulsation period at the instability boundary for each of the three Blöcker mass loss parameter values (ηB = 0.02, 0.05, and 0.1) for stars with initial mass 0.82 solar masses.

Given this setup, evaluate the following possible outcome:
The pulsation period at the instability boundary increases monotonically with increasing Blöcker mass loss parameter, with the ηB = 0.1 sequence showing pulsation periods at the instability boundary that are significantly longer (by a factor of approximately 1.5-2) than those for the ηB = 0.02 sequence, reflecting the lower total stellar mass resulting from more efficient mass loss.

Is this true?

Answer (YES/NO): NO